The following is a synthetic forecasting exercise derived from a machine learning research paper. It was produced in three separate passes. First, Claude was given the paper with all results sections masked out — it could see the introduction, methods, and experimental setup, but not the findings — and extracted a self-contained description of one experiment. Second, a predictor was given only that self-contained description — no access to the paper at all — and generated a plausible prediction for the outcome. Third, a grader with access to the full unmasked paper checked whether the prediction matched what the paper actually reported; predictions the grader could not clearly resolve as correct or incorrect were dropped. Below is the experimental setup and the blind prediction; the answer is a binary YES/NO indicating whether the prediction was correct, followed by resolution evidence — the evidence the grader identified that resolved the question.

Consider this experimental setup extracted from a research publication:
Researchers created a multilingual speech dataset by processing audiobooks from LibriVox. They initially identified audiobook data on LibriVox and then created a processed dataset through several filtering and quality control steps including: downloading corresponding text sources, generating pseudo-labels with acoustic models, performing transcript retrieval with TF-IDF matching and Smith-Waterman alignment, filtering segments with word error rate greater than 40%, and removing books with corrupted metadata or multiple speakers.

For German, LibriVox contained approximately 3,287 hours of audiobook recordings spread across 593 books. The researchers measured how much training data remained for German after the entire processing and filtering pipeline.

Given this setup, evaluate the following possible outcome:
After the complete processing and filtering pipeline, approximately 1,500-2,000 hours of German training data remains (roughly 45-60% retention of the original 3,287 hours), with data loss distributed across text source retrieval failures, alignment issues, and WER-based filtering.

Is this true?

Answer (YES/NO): YES